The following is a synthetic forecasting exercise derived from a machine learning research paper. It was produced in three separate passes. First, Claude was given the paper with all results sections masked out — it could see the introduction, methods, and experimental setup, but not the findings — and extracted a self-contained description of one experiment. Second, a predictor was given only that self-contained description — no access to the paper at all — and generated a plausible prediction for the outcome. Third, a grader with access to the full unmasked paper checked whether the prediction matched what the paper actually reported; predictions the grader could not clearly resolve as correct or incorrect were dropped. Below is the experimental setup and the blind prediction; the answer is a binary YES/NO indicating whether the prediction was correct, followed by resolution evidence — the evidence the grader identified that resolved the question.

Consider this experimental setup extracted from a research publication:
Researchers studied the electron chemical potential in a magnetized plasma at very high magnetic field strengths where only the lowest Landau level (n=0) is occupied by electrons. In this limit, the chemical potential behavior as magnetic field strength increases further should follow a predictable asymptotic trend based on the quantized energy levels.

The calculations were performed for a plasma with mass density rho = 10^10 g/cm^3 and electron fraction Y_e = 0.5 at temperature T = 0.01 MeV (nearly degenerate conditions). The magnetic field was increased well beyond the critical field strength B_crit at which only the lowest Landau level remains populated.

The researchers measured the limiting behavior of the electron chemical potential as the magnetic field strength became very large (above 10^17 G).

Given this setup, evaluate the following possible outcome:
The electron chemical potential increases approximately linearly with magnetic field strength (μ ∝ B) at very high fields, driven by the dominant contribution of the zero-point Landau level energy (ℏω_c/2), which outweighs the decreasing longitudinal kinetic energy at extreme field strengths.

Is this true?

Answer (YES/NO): NO